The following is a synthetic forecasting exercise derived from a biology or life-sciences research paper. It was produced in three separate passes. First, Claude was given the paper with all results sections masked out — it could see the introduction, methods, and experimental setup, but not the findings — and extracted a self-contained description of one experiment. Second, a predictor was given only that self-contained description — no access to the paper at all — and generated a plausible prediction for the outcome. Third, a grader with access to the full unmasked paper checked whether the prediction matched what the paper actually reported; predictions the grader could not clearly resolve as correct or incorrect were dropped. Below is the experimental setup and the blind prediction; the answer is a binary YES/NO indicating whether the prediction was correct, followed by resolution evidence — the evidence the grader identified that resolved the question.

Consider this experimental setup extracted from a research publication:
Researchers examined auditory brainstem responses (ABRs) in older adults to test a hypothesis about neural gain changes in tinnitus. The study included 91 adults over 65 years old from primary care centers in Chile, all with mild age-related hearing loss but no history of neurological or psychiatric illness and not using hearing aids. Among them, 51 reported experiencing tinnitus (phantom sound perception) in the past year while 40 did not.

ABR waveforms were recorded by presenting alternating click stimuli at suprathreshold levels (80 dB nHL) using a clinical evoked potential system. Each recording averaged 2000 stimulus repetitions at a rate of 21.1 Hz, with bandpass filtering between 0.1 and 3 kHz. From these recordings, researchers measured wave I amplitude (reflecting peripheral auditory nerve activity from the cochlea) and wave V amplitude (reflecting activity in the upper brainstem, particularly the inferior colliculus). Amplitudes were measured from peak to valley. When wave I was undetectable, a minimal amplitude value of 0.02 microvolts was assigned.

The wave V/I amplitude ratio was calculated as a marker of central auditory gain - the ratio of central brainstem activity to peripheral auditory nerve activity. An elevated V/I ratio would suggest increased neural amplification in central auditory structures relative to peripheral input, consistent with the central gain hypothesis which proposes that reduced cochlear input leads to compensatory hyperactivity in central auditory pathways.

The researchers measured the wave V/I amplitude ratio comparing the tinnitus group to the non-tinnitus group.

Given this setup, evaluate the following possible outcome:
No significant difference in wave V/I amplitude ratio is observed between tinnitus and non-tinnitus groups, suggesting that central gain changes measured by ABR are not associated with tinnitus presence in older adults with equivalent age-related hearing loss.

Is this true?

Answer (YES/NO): YES